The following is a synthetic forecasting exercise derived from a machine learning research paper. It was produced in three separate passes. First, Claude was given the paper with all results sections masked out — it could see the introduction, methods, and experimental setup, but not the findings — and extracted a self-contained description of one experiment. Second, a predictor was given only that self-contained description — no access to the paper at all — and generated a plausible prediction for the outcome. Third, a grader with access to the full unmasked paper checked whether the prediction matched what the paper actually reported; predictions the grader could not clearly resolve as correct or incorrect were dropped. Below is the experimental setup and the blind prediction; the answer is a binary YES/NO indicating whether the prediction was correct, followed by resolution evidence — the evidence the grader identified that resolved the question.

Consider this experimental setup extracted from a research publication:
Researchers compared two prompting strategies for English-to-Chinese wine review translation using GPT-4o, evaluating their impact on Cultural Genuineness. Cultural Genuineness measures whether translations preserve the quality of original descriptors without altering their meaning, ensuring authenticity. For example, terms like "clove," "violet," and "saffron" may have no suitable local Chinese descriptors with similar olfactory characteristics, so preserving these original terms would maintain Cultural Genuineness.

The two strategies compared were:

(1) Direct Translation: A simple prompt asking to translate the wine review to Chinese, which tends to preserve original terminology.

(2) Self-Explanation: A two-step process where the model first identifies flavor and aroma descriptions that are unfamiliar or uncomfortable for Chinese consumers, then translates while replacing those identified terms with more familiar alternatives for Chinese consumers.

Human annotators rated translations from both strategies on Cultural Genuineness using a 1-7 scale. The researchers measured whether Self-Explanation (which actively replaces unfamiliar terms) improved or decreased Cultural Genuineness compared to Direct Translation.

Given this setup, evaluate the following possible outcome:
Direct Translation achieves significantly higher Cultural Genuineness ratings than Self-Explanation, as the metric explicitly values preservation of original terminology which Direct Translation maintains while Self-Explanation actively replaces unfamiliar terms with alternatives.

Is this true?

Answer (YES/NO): YES